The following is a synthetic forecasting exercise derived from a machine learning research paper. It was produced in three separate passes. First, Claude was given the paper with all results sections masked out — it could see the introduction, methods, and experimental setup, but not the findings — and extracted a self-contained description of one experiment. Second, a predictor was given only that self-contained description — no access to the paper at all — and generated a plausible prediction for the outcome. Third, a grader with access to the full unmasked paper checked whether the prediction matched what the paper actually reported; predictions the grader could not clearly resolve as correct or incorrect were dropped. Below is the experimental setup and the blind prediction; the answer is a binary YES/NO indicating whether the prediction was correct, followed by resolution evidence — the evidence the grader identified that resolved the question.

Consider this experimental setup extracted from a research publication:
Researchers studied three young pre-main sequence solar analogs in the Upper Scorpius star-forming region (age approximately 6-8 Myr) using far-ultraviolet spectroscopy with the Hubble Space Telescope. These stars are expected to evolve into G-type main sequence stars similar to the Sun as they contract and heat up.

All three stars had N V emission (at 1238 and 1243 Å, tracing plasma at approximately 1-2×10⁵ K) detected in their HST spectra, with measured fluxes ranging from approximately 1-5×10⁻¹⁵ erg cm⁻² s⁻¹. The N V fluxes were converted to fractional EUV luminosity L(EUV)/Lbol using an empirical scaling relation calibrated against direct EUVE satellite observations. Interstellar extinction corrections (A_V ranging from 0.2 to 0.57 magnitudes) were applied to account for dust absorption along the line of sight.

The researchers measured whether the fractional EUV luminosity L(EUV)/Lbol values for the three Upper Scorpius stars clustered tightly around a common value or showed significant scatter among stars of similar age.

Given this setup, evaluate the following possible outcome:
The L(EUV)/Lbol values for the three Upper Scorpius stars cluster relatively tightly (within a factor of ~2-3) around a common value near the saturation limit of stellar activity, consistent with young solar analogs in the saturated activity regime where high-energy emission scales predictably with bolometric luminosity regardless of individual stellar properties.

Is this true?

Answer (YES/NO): YES